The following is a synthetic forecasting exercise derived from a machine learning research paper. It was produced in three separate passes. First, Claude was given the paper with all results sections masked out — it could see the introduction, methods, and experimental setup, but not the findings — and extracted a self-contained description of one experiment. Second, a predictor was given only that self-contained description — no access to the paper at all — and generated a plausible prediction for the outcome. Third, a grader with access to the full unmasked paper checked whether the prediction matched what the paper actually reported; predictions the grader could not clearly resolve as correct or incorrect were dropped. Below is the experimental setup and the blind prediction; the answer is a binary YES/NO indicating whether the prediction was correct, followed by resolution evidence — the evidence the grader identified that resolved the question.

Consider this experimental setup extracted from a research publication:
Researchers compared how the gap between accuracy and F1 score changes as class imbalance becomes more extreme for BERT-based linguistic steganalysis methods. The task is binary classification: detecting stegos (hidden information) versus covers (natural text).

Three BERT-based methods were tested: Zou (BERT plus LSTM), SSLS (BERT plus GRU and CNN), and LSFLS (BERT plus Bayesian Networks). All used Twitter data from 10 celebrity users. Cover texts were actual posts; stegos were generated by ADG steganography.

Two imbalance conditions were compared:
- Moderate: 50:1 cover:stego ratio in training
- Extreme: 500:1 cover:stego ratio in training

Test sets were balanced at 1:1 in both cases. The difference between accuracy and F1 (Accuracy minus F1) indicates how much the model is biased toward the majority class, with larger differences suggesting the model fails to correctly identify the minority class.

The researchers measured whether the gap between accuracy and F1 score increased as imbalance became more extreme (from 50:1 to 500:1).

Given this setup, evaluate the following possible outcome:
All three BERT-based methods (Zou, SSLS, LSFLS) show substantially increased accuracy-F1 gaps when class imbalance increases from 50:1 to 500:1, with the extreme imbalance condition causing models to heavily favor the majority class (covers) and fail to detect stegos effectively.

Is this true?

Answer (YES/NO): YES